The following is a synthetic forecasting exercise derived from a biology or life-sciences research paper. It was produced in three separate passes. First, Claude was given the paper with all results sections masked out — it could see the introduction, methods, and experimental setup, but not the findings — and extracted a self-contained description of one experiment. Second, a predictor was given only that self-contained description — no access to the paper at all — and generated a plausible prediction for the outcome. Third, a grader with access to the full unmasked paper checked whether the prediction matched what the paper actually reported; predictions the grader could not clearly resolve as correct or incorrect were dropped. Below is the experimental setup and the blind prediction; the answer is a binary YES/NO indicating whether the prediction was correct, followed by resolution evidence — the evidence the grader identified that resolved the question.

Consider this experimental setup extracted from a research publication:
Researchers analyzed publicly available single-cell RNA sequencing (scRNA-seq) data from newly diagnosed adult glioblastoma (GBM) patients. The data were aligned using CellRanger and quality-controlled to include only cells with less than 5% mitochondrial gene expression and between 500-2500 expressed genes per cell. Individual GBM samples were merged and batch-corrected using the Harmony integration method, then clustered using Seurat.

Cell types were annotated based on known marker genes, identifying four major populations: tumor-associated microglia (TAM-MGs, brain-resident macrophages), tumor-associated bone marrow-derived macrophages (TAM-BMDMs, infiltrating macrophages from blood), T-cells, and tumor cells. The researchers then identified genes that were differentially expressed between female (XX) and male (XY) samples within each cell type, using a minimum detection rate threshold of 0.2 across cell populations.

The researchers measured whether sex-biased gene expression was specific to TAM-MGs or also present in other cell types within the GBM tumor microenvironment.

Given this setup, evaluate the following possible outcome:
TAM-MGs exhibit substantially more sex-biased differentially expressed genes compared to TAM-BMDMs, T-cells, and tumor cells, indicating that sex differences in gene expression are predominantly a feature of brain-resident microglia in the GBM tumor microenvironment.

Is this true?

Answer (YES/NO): NO